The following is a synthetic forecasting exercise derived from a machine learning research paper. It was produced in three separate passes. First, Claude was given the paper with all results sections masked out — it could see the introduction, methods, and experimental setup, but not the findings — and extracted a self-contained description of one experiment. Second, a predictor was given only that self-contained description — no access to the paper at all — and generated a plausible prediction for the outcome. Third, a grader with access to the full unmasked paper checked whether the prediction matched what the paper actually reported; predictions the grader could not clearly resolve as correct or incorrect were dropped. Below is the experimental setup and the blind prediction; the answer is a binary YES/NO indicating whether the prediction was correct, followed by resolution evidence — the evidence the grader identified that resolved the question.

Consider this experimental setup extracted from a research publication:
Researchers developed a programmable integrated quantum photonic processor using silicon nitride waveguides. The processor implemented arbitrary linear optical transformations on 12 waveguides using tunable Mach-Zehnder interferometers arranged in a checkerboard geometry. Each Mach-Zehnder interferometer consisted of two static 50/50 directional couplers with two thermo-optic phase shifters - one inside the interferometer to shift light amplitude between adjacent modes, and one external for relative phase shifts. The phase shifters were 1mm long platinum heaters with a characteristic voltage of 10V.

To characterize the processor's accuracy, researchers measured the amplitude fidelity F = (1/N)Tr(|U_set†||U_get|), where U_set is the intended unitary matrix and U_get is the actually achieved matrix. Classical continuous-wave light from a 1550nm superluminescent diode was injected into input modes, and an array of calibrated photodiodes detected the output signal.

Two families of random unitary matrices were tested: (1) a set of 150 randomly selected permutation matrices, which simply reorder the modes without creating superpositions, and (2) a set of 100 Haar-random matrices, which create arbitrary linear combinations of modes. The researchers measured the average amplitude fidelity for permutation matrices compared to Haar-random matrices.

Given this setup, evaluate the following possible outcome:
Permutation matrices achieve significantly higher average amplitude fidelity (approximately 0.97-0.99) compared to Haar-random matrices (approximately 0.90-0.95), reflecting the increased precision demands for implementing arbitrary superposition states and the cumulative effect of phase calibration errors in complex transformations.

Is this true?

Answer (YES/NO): NO